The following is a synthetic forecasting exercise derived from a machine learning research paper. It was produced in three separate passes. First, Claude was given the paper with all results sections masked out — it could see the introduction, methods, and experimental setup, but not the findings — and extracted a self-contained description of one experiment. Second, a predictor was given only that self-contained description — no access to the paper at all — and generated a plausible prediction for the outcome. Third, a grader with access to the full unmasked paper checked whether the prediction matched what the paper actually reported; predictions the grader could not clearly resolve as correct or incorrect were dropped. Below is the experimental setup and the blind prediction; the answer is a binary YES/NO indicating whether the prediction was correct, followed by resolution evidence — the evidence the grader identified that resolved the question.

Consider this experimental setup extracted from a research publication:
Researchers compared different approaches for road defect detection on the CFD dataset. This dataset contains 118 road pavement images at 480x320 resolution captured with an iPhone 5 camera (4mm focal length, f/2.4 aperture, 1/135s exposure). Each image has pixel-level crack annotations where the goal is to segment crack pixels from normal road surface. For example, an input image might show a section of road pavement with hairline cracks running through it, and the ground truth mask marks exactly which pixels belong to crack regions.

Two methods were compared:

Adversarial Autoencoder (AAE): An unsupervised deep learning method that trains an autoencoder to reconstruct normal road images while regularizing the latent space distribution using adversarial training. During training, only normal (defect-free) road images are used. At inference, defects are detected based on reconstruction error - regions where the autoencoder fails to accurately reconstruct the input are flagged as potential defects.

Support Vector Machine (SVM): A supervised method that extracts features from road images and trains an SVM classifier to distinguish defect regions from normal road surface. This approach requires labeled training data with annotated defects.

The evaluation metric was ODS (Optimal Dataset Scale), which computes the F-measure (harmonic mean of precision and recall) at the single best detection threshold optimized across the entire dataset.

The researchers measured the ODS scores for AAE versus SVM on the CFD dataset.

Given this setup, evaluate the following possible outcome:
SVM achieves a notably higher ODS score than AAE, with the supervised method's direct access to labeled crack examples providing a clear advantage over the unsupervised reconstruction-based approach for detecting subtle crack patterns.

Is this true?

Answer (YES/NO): NO